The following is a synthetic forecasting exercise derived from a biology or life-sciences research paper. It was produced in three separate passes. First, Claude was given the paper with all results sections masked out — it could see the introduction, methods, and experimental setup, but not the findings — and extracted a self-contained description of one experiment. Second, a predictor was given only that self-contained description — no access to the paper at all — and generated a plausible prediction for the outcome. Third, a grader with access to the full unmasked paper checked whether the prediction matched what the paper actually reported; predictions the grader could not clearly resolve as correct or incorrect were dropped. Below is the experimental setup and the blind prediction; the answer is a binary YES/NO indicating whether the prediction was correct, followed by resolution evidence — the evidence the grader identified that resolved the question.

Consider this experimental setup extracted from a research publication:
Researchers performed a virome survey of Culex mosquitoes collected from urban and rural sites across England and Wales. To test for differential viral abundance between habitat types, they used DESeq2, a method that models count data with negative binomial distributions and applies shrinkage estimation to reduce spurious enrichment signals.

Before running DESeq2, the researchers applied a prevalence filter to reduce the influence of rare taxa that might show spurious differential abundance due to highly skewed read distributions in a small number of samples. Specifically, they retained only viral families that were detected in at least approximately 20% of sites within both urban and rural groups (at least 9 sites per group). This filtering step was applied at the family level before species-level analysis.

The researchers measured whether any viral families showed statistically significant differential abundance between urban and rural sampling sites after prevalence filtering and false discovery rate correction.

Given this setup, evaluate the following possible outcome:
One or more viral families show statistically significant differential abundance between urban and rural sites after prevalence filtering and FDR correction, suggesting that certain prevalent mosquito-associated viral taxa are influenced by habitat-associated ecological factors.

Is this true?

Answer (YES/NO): YES